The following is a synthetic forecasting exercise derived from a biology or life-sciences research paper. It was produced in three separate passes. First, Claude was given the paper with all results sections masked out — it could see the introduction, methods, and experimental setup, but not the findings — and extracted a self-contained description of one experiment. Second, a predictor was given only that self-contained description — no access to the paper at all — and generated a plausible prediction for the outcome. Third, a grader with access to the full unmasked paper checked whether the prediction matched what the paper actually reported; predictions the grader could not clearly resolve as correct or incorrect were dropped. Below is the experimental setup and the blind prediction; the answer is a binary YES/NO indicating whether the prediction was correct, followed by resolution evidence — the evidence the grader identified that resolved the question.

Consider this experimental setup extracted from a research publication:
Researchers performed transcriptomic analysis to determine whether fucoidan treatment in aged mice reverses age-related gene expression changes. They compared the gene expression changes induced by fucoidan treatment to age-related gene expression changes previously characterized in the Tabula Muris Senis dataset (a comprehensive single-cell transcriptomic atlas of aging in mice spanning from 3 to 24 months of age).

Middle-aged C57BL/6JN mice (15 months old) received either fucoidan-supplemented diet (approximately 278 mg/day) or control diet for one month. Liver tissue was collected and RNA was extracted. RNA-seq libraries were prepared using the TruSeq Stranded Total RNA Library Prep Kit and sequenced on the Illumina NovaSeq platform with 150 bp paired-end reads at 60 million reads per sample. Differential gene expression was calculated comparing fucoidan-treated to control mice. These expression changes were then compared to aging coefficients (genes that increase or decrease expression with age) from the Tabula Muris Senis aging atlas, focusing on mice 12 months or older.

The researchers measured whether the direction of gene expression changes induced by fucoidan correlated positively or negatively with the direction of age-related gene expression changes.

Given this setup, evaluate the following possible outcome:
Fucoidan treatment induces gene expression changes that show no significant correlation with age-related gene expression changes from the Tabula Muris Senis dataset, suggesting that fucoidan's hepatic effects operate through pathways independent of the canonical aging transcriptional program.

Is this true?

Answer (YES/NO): NO